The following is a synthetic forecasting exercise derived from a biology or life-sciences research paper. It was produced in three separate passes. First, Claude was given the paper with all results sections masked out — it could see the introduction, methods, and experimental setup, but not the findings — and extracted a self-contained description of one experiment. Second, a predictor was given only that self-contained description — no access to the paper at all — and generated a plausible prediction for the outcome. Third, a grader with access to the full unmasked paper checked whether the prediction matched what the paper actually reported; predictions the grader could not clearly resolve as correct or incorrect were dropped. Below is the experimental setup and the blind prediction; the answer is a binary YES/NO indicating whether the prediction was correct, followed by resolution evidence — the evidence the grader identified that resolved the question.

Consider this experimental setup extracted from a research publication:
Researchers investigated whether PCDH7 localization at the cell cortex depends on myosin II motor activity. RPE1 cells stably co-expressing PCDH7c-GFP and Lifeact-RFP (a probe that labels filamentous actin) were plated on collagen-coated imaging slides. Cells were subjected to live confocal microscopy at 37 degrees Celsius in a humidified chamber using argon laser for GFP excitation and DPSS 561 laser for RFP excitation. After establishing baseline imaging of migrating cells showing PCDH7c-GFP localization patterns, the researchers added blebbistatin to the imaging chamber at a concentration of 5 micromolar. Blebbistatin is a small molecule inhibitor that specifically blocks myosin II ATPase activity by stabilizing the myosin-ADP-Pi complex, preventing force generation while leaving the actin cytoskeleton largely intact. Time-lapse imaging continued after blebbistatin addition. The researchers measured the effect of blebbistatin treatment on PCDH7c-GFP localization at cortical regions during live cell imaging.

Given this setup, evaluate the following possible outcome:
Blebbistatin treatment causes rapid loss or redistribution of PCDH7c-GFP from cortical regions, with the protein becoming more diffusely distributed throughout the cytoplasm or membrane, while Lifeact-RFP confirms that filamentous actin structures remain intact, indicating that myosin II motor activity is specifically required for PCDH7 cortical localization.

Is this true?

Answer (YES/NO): NO